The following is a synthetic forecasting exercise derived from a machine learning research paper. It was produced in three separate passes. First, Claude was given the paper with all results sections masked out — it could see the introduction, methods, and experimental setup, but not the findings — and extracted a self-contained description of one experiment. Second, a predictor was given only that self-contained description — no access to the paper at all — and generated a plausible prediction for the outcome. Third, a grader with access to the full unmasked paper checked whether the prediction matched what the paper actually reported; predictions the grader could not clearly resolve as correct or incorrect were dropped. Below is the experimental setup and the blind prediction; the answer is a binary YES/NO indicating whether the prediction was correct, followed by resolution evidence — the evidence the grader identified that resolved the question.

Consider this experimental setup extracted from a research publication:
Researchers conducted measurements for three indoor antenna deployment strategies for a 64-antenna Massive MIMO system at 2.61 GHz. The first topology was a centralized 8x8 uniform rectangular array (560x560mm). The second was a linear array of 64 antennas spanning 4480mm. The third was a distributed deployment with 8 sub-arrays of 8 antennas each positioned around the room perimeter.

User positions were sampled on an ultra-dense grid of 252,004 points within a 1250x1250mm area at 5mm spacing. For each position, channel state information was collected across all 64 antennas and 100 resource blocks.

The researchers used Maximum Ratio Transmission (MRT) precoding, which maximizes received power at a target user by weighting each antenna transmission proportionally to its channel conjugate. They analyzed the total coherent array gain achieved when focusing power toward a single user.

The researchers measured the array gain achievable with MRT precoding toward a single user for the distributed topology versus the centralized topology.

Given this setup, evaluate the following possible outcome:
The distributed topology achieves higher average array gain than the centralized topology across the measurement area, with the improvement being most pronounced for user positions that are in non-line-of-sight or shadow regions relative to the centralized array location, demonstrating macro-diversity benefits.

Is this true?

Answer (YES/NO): NO